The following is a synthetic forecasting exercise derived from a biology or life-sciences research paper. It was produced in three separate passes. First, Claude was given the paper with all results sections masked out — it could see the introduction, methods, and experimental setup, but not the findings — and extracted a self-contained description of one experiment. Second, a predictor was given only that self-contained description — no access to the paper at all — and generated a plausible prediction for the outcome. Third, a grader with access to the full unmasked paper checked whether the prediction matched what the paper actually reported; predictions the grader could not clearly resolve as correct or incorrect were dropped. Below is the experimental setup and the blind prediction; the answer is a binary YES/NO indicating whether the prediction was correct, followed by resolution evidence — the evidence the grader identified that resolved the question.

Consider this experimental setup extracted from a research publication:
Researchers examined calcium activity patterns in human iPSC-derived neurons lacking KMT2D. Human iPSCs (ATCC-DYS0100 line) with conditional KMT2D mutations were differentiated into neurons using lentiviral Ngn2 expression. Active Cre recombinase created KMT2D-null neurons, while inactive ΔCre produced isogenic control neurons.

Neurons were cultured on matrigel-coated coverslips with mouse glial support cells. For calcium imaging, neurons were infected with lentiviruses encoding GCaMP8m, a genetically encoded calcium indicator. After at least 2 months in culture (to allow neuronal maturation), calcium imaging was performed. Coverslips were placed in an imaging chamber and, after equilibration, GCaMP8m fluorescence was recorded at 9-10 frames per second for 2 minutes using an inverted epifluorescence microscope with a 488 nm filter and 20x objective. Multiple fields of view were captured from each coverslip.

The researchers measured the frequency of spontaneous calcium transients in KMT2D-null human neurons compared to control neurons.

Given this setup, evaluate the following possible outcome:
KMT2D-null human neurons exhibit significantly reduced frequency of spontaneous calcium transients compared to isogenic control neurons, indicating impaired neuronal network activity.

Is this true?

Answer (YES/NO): YES